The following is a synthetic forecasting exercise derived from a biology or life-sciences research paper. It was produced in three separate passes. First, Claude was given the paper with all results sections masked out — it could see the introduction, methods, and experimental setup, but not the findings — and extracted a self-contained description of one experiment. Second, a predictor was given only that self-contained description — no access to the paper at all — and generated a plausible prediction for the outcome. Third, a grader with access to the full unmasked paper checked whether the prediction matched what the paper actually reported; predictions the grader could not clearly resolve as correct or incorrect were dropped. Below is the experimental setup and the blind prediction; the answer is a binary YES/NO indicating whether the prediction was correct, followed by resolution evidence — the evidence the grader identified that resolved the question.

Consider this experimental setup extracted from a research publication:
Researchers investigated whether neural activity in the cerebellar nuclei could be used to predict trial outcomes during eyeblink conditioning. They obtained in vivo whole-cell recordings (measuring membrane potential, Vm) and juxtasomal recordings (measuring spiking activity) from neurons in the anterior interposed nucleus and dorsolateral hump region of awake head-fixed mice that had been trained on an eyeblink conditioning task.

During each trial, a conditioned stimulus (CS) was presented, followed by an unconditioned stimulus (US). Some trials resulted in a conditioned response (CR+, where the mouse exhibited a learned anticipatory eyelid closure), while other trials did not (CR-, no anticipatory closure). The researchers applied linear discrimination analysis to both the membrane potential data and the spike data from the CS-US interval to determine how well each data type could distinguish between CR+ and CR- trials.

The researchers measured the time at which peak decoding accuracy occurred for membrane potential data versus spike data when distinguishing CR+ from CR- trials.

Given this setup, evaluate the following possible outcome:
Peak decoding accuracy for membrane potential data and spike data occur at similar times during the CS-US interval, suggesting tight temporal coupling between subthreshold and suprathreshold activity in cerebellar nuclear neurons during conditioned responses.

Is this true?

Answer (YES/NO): NO